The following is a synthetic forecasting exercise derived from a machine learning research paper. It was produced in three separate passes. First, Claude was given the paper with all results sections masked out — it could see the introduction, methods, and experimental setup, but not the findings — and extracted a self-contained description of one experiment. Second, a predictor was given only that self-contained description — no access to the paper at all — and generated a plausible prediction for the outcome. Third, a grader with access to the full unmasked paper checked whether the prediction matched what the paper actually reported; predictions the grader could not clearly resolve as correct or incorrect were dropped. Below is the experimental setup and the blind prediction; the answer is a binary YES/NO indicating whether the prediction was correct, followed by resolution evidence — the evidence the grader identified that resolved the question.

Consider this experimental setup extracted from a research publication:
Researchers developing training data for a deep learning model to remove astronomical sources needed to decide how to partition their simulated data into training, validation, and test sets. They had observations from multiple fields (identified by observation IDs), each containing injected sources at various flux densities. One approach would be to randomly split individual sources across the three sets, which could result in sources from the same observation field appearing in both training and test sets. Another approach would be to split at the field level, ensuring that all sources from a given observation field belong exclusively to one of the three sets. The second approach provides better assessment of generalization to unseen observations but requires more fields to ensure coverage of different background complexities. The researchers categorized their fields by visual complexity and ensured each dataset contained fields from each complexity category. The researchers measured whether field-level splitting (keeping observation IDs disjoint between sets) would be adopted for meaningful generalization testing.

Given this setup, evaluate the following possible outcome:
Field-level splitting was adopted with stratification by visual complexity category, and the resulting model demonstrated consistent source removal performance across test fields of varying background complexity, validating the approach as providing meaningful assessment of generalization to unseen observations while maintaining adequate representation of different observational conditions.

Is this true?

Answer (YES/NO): NO